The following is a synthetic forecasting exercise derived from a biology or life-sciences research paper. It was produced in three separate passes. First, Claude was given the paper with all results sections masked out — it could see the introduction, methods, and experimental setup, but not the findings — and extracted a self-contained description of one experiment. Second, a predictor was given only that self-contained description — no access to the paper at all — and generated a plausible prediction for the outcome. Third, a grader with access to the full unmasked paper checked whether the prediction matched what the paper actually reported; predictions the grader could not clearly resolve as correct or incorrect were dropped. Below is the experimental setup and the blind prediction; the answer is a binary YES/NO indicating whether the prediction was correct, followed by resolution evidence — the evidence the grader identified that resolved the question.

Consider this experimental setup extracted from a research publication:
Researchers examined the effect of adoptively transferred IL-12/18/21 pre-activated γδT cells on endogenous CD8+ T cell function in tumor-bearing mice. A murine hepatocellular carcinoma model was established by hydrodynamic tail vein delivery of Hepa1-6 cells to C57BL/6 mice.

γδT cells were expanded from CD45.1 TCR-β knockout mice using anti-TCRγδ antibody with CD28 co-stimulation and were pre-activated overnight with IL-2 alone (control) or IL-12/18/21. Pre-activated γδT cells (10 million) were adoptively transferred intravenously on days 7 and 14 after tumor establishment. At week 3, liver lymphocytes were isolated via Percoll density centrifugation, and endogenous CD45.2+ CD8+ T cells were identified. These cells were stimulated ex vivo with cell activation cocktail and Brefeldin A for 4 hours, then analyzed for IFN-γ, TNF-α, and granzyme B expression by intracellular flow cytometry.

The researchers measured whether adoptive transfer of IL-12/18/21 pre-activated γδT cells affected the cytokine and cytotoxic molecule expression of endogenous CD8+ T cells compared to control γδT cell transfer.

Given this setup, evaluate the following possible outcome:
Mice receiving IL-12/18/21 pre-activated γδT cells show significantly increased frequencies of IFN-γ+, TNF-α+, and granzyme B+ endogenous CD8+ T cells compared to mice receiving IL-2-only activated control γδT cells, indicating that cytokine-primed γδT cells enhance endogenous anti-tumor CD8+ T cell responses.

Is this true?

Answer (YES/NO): NO